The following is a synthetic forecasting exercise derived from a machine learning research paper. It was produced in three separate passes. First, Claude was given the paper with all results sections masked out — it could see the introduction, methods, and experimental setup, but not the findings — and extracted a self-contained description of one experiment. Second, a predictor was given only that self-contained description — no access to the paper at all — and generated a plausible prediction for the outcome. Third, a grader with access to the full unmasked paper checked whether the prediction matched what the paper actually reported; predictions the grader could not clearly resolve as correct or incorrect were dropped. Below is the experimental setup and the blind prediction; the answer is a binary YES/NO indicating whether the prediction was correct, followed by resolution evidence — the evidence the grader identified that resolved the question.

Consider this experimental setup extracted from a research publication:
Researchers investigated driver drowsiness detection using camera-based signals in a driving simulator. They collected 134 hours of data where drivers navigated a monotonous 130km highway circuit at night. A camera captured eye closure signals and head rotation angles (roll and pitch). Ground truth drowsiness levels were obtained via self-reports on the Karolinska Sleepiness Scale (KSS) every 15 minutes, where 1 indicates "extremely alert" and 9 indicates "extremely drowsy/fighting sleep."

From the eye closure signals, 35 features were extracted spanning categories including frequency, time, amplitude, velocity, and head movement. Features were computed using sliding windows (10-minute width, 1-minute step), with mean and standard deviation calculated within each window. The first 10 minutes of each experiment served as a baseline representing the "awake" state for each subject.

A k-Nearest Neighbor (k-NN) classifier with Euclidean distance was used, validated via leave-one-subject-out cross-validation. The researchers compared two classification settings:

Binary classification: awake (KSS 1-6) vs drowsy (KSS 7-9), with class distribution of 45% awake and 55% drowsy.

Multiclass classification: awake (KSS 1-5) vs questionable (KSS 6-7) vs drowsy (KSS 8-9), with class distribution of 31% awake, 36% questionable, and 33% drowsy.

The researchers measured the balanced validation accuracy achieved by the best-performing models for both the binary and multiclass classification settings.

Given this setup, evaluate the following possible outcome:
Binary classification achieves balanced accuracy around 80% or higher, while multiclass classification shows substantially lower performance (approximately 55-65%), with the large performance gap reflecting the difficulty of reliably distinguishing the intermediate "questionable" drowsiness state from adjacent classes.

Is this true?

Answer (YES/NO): NO